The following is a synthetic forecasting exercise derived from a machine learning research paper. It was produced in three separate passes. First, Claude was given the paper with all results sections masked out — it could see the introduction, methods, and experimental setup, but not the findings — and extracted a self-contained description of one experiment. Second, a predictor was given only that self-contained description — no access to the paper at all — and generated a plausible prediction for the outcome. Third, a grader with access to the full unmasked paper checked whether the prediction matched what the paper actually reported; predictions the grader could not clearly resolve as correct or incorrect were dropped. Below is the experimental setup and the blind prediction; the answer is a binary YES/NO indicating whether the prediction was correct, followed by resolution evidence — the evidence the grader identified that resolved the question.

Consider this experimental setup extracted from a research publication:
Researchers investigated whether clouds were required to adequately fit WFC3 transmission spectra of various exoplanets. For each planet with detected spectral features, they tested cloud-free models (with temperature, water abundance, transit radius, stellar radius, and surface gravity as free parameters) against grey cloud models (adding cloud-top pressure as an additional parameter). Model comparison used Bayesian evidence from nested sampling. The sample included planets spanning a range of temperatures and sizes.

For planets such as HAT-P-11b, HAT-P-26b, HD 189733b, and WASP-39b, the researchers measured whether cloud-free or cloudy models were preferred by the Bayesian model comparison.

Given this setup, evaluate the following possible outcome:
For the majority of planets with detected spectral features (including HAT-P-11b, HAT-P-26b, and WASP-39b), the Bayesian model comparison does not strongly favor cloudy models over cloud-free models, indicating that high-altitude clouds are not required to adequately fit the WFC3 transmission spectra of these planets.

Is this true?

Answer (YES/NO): YES